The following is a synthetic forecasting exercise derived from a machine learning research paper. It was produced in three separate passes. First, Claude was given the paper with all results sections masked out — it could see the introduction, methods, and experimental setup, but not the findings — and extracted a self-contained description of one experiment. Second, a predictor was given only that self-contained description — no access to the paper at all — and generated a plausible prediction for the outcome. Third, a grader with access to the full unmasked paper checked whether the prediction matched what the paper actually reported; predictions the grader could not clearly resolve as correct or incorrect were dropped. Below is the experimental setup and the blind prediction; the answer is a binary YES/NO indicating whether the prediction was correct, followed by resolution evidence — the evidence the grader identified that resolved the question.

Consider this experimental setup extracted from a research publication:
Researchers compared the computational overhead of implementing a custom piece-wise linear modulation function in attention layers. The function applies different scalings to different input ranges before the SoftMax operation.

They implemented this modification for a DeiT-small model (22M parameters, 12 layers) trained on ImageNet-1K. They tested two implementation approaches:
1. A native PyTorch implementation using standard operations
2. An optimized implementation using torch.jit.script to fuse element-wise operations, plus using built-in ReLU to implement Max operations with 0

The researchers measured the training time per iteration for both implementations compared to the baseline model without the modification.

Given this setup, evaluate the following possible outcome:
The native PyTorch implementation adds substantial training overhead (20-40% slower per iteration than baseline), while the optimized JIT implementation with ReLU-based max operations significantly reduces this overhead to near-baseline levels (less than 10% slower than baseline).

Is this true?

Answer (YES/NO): NO